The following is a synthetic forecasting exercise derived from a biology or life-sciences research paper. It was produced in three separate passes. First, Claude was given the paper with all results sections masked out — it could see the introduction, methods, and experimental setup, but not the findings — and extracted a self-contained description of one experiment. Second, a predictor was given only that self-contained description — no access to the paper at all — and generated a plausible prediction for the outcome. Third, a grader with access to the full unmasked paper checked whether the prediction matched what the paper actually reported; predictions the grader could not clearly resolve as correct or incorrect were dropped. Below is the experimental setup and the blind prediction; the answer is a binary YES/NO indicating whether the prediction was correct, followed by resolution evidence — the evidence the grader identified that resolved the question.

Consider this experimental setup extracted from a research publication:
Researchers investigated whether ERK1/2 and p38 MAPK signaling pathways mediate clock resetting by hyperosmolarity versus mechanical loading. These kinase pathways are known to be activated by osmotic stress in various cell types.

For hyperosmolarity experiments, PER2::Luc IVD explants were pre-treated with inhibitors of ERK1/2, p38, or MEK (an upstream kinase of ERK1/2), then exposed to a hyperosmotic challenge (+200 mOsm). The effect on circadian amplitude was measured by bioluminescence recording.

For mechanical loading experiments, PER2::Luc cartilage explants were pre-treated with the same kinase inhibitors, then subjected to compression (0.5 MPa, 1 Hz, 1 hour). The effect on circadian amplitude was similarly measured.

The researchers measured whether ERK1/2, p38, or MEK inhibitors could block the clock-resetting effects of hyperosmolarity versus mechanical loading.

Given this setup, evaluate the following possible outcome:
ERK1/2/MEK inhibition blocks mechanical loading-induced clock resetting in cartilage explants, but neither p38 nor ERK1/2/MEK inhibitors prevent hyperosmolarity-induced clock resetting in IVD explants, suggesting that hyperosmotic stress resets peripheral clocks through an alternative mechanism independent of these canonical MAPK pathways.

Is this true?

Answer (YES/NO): NO